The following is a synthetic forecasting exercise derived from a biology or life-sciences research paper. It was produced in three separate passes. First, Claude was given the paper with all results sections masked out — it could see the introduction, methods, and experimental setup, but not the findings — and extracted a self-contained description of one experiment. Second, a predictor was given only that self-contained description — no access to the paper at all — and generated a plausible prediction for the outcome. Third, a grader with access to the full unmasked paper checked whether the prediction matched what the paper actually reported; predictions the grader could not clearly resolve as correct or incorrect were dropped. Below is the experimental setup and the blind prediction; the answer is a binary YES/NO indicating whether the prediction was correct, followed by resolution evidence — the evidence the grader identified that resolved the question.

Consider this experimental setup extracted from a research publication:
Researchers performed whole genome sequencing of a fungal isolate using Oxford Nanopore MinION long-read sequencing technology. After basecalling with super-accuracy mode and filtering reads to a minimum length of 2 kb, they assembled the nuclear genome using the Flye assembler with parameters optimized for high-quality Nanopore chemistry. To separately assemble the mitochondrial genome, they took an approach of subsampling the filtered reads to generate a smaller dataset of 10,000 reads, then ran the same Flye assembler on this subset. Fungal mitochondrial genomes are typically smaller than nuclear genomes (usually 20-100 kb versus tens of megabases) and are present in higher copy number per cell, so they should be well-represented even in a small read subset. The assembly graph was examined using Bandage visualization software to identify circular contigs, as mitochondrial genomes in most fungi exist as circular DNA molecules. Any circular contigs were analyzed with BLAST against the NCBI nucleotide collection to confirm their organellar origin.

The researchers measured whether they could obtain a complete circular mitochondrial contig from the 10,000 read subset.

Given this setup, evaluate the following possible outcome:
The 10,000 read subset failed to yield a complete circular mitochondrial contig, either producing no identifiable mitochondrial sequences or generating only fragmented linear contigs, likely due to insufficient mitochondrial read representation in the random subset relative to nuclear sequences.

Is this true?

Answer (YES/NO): NO